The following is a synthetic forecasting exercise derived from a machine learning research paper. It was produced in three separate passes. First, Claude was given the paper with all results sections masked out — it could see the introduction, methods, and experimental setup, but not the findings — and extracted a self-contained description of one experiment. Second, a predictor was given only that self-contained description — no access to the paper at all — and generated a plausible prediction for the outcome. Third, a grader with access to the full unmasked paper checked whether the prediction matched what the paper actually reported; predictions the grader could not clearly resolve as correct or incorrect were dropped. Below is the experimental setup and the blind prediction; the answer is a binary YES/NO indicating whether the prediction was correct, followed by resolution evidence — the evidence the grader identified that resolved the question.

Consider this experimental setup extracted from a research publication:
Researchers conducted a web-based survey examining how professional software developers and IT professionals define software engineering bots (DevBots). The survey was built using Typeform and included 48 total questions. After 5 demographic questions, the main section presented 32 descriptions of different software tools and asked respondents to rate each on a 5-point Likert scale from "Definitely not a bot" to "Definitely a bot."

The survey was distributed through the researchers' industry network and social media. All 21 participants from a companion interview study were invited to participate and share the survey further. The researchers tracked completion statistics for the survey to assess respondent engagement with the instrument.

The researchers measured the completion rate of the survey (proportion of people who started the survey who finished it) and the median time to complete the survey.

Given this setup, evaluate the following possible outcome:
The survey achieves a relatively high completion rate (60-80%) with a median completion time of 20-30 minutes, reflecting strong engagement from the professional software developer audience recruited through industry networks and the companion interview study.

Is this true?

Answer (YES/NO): NO